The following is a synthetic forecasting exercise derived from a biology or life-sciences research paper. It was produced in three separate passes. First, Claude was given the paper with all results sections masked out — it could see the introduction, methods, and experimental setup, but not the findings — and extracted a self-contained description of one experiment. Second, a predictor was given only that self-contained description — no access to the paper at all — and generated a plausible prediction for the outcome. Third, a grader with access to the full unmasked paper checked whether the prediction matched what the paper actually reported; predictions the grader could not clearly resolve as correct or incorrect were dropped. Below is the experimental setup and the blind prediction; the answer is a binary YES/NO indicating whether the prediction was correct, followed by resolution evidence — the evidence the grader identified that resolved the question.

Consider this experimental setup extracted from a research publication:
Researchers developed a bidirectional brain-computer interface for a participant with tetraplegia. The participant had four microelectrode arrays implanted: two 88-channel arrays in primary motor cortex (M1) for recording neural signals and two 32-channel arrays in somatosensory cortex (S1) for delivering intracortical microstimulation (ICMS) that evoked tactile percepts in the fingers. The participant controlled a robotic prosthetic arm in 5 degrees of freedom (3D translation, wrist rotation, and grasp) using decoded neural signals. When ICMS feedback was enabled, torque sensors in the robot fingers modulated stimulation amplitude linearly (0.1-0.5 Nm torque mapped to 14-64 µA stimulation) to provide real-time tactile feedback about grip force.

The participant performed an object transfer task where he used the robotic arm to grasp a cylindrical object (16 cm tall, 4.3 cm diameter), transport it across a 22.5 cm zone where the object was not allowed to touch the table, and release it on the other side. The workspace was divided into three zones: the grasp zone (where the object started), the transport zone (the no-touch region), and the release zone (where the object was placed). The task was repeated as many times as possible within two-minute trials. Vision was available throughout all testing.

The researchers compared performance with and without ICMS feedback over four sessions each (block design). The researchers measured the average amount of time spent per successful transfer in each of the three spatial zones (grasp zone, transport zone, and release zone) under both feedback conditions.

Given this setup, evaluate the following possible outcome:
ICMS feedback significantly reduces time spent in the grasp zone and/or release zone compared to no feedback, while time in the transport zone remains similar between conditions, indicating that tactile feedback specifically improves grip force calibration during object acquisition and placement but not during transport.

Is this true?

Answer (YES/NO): YES